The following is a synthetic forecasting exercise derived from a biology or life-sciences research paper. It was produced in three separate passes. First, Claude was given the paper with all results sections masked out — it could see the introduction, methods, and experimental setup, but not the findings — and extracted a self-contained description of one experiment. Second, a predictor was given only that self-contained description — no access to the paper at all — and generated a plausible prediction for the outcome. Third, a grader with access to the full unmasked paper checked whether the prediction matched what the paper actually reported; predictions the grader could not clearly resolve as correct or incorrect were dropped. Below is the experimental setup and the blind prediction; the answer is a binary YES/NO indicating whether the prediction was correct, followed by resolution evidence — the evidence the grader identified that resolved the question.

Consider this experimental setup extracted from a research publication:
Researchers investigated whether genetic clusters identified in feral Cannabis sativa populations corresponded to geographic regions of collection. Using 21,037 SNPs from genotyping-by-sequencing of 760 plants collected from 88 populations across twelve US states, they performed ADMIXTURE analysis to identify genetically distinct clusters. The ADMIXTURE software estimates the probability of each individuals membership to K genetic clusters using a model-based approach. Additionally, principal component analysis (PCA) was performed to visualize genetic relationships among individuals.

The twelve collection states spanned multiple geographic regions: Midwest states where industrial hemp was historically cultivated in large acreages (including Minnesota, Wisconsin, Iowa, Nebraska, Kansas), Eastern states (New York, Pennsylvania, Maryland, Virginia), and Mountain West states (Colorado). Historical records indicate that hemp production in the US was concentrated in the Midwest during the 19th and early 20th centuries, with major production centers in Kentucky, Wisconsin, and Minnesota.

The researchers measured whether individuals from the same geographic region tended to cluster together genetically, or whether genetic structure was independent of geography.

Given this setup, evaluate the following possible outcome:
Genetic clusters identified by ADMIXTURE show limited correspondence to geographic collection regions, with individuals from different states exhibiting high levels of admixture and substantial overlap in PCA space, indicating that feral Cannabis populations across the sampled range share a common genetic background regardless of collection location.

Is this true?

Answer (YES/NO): NO